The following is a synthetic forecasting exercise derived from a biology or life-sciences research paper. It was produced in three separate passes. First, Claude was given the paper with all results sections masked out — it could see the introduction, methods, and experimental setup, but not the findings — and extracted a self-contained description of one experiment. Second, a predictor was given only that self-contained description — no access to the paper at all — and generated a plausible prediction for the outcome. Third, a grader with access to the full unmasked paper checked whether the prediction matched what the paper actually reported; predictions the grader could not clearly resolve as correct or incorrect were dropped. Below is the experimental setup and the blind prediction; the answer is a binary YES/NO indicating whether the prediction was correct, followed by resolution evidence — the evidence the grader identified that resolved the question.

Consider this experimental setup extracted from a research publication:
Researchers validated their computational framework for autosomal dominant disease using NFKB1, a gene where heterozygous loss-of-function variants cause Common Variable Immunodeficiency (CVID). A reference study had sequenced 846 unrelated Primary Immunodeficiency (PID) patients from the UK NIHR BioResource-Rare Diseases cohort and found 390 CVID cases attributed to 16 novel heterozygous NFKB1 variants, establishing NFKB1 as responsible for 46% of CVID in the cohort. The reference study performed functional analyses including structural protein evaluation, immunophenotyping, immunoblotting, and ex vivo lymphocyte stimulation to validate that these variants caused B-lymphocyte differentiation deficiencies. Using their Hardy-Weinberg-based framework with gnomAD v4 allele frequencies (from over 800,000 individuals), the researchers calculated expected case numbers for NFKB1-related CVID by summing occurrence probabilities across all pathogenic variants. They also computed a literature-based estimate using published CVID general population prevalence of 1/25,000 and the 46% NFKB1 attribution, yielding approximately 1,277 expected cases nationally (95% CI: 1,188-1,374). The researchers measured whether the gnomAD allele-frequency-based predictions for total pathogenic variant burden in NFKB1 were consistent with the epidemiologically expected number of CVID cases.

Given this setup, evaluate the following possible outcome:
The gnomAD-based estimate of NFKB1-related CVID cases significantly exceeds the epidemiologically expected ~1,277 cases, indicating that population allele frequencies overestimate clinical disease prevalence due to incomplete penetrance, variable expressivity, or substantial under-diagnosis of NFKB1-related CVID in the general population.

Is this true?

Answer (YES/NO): NO